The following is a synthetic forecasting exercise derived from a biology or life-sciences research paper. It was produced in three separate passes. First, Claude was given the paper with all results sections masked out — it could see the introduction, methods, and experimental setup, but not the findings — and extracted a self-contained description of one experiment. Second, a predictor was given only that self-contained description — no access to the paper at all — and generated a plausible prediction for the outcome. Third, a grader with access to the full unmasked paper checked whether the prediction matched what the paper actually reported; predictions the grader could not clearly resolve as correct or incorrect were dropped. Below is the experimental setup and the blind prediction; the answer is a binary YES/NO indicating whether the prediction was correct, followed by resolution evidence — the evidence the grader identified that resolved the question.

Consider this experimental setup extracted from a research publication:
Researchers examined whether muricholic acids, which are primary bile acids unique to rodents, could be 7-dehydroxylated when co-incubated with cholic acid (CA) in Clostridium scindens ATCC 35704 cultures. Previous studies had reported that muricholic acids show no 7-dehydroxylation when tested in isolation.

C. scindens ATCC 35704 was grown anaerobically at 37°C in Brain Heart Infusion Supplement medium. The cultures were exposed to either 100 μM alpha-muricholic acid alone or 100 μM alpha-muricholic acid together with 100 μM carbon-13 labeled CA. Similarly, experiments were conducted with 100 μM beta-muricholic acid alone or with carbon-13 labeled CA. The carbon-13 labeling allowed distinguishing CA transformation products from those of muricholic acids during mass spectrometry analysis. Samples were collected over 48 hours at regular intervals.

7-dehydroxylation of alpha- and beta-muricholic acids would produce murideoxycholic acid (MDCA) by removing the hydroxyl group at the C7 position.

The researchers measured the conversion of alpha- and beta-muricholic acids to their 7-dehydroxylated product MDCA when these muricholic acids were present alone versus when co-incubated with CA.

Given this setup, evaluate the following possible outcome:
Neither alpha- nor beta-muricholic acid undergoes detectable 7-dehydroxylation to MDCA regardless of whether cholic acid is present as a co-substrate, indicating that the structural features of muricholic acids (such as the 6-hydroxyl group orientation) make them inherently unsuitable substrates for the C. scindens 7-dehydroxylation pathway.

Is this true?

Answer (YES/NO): NO